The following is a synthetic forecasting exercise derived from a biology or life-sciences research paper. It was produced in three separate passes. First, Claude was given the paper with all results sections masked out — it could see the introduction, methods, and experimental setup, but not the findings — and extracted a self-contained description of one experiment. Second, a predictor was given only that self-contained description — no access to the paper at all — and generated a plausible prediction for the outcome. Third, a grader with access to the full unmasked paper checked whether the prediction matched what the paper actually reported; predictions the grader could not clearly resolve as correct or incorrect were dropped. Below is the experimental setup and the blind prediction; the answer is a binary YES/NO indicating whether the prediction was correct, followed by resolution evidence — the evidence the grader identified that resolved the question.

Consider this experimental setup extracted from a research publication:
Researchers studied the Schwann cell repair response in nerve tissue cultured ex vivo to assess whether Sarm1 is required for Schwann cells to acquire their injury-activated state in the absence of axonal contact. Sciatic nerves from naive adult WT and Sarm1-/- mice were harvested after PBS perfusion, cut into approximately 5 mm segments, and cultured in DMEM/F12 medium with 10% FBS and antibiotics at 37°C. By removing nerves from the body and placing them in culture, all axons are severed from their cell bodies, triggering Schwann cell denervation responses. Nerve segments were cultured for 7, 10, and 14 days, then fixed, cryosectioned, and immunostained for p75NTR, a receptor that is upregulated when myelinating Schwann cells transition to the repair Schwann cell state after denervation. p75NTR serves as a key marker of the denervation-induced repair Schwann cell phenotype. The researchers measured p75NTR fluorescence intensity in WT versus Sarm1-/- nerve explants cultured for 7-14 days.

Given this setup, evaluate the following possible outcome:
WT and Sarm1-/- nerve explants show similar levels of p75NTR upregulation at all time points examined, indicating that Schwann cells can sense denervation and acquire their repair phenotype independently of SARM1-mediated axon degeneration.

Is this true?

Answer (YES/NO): NO